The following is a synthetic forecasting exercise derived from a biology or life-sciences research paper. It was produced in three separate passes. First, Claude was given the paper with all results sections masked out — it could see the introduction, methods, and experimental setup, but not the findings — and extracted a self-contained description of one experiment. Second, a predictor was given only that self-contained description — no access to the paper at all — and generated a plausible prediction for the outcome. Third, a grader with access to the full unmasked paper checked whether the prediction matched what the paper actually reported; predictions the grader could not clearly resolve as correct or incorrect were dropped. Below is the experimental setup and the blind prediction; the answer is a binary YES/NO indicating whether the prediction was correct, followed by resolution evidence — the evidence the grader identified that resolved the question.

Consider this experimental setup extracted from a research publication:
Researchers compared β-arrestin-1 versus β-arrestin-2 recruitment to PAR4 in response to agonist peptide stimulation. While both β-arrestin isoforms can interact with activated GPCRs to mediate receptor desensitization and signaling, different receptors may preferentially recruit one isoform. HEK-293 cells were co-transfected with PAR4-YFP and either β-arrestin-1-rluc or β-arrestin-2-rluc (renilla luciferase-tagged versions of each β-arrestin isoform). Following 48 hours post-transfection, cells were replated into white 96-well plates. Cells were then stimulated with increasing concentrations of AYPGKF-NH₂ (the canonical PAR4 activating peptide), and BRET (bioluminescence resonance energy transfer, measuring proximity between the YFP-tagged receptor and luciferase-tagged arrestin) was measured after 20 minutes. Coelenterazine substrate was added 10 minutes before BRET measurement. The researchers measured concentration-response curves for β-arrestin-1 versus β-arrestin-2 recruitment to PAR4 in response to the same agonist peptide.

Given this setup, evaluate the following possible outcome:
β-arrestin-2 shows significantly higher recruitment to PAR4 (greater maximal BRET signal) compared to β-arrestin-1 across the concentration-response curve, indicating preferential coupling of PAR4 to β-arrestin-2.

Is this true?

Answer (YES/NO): NO